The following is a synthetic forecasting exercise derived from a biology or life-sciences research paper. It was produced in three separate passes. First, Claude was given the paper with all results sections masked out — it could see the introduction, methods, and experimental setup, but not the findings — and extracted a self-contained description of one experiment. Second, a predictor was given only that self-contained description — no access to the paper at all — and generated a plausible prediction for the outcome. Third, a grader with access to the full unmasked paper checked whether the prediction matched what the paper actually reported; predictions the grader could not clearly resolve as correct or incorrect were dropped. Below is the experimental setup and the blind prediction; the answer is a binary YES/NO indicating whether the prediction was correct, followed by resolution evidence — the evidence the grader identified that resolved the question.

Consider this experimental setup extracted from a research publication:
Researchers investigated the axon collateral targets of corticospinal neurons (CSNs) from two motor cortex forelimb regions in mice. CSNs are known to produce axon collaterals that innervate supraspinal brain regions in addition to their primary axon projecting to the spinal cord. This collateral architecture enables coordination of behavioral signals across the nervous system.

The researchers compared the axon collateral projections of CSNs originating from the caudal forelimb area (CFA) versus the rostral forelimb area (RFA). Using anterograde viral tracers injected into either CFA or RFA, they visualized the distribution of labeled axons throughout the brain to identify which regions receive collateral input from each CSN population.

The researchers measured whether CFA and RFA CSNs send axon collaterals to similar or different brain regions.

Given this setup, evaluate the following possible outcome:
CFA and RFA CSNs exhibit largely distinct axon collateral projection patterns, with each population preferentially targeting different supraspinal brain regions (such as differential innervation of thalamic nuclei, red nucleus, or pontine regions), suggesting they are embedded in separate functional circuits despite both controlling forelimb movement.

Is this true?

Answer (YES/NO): NO